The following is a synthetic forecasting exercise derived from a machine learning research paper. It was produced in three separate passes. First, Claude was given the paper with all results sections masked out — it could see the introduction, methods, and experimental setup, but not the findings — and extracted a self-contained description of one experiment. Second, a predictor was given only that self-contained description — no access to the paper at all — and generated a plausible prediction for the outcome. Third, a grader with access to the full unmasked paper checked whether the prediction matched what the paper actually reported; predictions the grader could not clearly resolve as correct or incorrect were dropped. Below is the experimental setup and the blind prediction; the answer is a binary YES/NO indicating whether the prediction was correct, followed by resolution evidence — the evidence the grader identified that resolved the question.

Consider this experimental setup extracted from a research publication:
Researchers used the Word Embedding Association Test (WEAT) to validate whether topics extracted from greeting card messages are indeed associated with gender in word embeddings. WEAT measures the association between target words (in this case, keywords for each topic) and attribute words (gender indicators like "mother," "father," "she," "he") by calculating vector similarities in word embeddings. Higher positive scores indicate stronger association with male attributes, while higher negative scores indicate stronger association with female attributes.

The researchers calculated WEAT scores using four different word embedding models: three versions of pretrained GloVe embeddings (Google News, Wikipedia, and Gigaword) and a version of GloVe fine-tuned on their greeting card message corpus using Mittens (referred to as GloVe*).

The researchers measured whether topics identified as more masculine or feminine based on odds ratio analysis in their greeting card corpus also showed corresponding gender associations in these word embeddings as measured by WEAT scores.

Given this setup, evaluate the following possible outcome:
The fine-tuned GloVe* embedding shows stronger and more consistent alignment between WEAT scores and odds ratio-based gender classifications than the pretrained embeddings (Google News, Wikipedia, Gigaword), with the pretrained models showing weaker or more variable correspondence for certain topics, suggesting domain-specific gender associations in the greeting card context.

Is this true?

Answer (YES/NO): NO